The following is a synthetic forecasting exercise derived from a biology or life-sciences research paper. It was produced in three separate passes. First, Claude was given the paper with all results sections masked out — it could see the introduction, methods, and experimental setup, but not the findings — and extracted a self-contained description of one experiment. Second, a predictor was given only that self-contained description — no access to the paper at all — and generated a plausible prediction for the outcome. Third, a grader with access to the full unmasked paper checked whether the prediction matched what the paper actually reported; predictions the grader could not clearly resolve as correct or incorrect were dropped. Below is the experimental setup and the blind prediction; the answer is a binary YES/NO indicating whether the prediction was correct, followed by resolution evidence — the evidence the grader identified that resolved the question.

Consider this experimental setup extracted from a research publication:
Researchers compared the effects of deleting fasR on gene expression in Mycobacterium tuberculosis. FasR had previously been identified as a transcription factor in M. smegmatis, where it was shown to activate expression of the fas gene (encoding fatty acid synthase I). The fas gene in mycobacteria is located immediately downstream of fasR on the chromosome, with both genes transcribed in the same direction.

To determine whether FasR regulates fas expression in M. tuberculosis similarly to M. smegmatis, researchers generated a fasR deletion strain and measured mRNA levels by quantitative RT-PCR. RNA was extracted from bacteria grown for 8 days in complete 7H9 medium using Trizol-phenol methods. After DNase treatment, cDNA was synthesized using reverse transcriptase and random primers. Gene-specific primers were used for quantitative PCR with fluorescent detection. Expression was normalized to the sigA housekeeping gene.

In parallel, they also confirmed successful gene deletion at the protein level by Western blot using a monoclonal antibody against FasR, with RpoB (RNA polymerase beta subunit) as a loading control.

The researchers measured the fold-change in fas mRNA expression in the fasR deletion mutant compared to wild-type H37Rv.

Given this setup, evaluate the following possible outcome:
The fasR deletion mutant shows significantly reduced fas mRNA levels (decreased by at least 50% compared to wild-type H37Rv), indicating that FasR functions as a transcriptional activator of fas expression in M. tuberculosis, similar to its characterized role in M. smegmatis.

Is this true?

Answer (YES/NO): YES